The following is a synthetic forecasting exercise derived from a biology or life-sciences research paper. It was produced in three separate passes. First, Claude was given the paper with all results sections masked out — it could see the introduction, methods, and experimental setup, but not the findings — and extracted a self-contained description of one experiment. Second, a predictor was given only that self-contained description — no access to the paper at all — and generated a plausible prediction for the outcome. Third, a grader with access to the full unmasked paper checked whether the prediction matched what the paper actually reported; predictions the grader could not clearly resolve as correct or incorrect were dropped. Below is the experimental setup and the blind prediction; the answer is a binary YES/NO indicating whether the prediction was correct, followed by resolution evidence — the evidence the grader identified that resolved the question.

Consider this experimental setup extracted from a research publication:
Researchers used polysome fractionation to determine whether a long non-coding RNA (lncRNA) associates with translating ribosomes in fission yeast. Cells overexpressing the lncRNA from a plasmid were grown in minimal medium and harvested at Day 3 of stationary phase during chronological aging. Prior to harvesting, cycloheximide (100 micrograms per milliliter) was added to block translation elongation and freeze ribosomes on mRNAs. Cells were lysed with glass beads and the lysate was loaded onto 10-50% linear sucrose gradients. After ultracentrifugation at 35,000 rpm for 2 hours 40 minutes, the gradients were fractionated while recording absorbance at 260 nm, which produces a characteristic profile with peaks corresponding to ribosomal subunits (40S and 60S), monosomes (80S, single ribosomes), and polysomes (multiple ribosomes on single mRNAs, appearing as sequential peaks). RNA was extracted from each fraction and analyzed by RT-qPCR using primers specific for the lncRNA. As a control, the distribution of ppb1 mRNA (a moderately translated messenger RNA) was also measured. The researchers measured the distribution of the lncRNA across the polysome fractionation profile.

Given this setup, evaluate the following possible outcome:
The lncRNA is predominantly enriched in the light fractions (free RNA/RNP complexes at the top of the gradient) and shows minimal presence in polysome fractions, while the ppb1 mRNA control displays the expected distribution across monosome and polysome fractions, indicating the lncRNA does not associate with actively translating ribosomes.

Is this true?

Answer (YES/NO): NO